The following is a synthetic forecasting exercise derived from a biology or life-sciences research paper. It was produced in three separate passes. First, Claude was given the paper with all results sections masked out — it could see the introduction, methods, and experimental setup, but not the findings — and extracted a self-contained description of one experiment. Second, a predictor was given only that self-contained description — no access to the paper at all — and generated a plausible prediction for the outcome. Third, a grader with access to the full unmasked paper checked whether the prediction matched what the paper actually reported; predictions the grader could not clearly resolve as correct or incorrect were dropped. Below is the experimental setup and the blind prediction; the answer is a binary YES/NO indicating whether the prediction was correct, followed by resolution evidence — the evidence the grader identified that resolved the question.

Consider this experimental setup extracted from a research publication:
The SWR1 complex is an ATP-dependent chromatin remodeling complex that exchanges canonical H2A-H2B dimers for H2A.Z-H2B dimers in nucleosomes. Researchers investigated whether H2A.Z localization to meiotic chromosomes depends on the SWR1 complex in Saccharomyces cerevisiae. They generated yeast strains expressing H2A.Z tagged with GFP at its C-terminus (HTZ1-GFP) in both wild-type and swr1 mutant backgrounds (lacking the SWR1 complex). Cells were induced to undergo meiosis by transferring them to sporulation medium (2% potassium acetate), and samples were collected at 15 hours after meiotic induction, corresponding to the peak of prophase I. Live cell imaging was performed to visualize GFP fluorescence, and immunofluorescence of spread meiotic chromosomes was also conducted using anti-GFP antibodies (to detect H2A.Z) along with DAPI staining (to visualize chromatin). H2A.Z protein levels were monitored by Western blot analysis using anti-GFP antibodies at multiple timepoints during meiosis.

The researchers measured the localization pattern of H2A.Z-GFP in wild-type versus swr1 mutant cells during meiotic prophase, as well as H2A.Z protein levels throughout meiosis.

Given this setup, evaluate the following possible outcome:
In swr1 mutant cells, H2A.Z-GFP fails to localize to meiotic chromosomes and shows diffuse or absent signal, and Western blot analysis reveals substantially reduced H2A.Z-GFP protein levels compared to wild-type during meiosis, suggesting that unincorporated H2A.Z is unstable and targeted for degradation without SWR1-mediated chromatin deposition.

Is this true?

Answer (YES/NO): YES